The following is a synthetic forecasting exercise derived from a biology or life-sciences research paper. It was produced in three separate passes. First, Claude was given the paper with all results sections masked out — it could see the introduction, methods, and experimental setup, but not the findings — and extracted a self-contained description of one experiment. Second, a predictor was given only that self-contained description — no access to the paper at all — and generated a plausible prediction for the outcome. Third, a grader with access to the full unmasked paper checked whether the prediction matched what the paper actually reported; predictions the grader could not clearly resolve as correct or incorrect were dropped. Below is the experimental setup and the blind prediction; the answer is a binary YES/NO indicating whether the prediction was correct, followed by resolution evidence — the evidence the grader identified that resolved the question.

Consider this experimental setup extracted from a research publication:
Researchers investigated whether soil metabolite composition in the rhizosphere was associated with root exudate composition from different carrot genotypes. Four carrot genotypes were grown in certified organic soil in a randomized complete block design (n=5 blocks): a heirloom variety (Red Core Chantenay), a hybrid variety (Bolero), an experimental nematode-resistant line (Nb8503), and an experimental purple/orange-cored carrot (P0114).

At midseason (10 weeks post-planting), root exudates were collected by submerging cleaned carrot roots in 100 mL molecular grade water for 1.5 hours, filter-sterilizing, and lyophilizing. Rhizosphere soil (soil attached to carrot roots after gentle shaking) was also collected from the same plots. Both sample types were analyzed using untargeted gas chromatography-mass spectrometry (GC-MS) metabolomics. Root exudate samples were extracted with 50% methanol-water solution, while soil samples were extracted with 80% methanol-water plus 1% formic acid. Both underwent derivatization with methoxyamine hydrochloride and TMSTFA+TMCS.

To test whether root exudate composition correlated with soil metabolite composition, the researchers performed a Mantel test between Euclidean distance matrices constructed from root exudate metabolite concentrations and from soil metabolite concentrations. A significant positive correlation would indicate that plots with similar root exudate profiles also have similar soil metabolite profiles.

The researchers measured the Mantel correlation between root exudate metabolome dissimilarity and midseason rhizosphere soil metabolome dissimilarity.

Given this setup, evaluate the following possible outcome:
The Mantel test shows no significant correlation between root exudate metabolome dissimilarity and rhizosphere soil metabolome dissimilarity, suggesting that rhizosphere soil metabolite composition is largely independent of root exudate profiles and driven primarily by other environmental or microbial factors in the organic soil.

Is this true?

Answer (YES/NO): YES